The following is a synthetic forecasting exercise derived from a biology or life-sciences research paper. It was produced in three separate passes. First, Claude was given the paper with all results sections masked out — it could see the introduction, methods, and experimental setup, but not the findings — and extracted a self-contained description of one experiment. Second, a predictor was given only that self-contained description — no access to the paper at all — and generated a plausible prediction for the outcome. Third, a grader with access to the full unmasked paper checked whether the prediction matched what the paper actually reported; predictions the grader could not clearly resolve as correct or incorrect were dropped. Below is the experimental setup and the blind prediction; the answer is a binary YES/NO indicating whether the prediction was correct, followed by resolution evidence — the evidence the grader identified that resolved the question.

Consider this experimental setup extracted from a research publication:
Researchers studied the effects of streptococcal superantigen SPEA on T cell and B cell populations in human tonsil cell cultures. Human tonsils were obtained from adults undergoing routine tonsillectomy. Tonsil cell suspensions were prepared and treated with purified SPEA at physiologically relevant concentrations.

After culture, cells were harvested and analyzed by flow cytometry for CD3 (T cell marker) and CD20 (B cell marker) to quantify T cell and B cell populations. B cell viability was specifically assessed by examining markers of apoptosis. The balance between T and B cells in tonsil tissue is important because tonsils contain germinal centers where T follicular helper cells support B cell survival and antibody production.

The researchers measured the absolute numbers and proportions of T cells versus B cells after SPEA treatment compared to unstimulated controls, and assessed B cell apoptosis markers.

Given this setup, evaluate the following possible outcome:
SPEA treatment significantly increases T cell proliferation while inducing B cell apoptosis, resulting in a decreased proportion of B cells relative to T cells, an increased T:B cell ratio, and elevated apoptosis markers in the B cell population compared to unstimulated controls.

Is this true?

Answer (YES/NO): YES